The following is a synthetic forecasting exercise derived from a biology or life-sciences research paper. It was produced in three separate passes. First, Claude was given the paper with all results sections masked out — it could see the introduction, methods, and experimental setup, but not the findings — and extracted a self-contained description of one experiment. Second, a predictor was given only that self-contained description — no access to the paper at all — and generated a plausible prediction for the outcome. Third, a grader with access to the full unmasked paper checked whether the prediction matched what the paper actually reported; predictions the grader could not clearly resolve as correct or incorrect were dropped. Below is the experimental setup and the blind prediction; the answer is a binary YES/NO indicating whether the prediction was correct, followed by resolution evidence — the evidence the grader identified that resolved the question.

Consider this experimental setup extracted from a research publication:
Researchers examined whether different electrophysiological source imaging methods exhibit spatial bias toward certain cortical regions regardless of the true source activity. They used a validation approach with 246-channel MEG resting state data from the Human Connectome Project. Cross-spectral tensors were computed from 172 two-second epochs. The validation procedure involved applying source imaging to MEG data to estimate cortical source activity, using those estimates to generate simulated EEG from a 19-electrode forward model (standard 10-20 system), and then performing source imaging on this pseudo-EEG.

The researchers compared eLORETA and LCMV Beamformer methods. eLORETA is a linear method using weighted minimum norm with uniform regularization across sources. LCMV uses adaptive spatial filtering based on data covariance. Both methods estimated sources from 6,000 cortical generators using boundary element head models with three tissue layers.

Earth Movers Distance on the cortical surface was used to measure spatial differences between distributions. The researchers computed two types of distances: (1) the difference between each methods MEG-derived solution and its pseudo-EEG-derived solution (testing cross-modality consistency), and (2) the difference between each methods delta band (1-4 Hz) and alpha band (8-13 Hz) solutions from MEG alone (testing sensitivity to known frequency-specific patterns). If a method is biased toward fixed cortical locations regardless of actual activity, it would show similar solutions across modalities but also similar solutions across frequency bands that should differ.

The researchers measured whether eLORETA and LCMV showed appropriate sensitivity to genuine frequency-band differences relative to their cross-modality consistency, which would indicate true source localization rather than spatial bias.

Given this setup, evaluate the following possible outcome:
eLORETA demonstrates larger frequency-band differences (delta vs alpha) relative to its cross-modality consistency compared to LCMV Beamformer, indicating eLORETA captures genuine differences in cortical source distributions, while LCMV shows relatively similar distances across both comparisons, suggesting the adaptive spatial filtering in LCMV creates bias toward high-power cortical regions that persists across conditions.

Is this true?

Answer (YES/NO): NO